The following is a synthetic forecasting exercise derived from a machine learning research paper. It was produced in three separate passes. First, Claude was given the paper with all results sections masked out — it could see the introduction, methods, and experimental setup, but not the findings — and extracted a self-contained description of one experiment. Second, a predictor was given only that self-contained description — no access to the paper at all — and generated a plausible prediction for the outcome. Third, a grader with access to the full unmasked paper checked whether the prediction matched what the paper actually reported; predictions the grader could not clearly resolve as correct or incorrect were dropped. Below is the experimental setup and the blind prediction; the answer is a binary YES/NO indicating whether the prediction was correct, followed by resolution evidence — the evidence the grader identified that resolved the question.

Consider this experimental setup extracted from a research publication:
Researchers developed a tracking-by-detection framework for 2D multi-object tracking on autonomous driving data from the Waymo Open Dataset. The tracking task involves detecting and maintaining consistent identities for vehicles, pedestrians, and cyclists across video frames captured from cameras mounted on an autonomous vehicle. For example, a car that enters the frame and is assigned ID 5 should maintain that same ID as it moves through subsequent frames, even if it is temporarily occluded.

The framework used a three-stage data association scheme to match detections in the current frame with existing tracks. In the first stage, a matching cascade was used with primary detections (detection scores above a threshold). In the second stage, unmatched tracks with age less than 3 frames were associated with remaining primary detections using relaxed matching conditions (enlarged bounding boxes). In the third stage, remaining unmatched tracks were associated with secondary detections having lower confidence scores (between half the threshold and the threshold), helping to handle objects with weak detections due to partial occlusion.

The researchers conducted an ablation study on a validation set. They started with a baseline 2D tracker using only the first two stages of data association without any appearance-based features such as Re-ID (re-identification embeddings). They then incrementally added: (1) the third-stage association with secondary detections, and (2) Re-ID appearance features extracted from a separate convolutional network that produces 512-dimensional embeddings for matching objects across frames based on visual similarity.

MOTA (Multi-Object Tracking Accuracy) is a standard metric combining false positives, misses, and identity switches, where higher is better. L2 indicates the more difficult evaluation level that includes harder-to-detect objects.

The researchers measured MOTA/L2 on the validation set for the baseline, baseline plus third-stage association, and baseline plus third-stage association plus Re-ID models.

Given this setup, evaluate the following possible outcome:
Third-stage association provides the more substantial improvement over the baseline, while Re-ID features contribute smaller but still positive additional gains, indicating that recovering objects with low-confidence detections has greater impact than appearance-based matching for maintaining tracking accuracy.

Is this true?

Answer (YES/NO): YES